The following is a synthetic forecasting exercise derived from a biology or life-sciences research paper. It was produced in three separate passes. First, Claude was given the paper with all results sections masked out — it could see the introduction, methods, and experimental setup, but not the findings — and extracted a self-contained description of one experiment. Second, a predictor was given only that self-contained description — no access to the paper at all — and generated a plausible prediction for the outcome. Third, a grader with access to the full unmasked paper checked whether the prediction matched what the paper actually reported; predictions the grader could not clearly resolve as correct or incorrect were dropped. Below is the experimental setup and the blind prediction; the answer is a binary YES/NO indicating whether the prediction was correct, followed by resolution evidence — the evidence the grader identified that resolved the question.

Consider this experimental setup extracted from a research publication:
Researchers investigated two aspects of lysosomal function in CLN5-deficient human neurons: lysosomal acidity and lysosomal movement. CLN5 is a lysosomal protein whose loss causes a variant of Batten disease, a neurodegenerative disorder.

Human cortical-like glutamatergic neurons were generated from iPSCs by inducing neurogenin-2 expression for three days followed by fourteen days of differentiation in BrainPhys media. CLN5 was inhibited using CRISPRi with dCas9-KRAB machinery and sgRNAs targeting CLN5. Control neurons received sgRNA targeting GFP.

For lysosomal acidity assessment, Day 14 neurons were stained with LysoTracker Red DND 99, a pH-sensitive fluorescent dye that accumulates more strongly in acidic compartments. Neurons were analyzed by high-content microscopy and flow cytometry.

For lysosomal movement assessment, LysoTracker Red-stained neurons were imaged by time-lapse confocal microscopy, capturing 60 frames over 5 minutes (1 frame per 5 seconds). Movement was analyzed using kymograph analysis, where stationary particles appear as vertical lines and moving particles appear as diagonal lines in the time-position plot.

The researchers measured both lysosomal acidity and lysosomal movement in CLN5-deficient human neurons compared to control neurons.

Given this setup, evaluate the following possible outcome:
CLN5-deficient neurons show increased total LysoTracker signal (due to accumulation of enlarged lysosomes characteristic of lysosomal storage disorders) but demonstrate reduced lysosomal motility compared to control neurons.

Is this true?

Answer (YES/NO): NO